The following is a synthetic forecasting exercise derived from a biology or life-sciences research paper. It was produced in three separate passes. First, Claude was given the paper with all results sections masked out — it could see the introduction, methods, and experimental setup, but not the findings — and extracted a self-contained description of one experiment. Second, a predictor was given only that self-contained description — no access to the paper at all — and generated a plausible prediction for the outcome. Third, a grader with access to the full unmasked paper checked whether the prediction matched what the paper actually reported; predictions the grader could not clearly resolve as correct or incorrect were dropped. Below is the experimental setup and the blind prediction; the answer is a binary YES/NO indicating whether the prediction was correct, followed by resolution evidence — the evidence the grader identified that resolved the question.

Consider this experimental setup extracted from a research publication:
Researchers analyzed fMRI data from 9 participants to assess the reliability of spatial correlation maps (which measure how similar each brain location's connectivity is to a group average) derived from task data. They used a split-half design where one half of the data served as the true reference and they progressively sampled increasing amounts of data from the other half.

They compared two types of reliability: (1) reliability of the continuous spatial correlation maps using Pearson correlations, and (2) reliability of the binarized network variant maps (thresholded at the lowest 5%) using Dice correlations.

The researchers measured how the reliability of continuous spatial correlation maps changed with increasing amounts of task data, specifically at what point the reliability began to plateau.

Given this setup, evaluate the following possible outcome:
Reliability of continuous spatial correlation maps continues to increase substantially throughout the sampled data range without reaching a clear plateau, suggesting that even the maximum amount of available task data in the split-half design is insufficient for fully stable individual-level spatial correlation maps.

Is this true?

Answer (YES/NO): NO